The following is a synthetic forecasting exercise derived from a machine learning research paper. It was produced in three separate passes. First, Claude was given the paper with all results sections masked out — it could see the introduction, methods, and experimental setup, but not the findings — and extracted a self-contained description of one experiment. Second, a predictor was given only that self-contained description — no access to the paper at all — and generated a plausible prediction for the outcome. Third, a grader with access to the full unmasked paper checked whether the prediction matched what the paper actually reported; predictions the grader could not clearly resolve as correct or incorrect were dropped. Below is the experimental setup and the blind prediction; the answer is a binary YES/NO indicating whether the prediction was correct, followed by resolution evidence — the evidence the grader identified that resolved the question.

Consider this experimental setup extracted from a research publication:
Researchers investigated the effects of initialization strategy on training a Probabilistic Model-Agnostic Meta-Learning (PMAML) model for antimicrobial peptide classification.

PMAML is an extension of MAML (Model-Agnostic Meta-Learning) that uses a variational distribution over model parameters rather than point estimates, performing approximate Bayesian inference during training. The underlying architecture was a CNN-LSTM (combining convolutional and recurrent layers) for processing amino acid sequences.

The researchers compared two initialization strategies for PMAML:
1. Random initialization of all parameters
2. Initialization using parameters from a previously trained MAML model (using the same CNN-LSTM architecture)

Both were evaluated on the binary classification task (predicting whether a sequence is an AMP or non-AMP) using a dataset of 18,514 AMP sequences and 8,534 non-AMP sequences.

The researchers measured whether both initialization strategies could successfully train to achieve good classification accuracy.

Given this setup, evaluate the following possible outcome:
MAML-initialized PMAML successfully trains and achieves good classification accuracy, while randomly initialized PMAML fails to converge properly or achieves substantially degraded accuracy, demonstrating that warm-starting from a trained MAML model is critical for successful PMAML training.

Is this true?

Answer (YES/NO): YES